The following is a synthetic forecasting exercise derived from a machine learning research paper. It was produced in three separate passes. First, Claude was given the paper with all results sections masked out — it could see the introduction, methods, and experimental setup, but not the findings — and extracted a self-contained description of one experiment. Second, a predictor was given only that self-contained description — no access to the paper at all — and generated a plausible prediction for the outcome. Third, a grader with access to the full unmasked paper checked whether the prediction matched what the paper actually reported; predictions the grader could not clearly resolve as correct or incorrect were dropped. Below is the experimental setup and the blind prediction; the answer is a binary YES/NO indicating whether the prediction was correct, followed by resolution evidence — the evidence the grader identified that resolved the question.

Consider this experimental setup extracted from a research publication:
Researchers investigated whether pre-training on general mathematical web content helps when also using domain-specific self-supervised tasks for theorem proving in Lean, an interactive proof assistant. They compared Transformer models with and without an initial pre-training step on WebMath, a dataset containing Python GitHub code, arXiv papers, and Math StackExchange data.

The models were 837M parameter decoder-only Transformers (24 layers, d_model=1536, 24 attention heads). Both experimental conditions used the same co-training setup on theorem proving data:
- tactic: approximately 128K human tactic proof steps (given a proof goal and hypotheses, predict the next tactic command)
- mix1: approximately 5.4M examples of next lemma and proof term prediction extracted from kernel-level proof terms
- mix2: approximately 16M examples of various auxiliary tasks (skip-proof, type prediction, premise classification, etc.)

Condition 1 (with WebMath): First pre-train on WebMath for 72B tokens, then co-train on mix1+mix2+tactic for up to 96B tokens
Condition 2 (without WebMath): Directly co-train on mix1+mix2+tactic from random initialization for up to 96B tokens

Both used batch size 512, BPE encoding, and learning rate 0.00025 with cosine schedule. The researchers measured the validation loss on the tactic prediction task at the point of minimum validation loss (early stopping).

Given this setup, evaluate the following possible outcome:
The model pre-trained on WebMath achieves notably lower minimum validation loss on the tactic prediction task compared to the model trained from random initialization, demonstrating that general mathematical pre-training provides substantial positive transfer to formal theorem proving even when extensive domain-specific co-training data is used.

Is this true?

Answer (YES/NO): YES